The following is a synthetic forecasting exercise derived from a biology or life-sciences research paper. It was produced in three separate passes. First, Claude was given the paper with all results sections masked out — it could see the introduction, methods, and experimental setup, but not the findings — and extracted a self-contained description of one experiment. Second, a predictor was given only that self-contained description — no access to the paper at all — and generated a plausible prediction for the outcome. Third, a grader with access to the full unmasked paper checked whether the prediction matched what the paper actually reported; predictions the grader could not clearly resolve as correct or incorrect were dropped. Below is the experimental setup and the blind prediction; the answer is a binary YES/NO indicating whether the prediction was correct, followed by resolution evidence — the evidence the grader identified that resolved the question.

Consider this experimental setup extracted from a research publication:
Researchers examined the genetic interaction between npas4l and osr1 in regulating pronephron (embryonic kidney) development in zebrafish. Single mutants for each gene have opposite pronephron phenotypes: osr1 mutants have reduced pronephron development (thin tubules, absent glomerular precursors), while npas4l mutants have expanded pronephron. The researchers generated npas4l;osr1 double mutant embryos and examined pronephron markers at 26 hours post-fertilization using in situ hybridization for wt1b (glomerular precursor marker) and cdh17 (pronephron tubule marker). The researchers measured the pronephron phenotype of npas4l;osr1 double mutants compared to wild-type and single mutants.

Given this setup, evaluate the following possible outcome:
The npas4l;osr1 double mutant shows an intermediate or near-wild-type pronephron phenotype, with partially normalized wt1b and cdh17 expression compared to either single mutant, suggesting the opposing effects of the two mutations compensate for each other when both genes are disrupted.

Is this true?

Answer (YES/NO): YES